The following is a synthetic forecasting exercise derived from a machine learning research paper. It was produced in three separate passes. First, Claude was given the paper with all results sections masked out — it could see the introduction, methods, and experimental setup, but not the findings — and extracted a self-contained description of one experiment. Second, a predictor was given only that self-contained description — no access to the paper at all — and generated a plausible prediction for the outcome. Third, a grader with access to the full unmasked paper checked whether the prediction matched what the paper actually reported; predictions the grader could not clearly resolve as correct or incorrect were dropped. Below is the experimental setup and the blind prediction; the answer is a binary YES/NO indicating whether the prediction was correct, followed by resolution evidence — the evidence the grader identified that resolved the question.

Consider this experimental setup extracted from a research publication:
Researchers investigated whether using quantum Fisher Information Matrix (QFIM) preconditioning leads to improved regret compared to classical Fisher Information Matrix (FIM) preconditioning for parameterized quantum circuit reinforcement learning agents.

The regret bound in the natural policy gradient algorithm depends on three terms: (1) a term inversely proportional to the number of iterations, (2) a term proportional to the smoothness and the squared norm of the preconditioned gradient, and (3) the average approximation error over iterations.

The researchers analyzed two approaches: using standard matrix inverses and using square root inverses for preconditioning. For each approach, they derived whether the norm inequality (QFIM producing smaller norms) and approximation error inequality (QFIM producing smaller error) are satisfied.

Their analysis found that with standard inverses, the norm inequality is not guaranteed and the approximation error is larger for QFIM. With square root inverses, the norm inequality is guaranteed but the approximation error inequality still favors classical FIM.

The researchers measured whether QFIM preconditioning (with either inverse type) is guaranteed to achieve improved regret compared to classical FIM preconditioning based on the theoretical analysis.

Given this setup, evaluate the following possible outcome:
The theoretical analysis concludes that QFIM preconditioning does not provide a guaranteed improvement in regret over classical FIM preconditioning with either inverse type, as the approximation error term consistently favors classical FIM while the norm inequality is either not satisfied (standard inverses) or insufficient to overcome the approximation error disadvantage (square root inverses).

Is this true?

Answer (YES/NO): NO